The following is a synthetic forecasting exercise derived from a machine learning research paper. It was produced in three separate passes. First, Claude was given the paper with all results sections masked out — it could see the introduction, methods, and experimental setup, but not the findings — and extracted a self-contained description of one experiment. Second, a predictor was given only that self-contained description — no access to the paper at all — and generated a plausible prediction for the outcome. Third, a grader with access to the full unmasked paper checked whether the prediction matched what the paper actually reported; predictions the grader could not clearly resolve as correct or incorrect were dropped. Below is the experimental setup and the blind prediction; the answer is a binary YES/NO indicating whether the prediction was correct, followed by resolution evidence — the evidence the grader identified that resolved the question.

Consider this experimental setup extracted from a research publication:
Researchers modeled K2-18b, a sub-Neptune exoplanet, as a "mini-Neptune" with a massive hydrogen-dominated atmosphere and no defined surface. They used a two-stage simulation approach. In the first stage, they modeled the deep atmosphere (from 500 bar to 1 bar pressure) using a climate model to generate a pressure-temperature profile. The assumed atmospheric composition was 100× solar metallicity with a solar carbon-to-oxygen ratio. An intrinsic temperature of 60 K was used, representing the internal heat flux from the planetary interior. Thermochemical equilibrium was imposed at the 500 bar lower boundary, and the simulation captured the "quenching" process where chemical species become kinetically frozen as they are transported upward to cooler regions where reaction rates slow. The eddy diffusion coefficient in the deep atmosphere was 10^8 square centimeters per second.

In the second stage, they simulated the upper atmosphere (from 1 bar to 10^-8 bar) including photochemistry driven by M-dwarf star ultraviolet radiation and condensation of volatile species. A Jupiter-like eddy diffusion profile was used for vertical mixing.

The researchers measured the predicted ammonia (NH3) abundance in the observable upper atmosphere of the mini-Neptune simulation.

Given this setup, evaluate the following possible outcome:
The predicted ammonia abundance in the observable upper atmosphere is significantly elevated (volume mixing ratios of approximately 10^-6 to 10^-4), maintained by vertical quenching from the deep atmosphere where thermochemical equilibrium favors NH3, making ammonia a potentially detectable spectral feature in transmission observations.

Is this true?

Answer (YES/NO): NO